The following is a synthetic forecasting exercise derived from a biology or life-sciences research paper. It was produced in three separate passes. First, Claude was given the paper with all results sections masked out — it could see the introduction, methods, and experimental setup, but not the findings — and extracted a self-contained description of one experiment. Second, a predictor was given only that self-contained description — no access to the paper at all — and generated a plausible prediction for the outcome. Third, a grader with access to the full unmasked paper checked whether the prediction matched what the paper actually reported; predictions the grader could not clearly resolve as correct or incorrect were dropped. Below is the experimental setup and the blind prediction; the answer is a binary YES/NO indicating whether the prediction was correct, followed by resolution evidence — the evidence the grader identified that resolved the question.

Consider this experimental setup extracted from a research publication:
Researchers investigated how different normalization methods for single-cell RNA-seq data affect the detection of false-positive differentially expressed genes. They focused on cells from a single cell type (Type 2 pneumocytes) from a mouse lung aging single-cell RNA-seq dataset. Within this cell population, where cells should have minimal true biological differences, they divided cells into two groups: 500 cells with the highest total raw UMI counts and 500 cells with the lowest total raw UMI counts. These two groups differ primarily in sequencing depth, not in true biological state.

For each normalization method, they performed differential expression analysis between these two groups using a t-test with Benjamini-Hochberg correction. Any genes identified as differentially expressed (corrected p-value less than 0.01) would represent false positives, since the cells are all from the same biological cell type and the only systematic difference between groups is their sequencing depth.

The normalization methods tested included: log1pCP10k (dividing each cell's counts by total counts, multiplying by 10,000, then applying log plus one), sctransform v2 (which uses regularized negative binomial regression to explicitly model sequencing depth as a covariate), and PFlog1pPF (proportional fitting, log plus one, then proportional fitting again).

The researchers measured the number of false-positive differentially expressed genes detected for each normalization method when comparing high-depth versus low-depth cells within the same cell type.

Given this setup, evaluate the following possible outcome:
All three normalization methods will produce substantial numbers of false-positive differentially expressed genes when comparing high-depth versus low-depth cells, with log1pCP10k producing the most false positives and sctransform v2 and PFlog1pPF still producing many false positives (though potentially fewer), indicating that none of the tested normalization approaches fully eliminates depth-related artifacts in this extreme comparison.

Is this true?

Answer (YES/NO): NO